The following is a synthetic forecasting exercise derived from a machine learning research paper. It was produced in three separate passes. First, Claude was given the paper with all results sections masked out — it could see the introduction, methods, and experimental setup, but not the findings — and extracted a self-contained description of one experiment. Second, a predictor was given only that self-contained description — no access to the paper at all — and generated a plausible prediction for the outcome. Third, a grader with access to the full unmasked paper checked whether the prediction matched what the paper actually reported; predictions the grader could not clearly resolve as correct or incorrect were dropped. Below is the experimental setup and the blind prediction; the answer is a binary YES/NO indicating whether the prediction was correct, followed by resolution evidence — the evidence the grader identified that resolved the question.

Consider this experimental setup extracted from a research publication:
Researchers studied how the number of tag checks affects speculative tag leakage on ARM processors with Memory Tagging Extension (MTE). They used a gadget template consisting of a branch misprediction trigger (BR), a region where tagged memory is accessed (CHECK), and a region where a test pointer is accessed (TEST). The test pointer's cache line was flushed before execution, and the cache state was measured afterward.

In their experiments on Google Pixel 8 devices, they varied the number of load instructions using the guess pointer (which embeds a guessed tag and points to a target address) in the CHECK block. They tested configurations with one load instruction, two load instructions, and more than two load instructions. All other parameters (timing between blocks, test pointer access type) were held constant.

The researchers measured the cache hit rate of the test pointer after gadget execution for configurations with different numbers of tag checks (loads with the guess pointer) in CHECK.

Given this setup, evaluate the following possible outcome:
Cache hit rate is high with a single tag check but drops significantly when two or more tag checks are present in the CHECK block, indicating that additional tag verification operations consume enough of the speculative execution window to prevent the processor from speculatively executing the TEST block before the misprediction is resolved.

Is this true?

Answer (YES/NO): NO